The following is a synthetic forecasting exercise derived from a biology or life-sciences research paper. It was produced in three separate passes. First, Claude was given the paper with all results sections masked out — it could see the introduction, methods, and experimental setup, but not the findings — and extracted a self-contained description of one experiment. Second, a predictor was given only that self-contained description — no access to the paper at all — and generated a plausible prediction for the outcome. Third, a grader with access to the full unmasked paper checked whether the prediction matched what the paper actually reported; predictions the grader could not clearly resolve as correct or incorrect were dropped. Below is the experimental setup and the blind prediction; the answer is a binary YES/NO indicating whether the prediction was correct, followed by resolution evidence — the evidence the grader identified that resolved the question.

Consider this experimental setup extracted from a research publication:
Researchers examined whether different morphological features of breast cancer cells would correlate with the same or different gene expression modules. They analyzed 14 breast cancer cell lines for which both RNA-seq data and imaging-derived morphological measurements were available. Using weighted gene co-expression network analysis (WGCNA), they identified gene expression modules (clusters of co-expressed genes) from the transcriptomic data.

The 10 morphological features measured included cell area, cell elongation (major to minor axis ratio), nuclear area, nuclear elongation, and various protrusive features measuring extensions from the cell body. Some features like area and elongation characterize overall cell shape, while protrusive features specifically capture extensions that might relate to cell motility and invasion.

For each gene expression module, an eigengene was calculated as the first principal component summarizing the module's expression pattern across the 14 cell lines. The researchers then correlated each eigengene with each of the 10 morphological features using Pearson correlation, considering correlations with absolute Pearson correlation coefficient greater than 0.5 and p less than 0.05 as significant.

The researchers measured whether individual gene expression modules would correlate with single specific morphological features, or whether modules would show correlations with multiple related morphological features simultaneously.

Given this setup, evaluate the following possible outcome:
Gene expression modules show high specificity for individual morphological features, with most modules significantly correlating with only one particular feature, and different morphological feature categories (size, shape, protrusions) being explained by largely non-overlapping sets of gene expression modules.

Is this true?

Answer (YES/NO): NO